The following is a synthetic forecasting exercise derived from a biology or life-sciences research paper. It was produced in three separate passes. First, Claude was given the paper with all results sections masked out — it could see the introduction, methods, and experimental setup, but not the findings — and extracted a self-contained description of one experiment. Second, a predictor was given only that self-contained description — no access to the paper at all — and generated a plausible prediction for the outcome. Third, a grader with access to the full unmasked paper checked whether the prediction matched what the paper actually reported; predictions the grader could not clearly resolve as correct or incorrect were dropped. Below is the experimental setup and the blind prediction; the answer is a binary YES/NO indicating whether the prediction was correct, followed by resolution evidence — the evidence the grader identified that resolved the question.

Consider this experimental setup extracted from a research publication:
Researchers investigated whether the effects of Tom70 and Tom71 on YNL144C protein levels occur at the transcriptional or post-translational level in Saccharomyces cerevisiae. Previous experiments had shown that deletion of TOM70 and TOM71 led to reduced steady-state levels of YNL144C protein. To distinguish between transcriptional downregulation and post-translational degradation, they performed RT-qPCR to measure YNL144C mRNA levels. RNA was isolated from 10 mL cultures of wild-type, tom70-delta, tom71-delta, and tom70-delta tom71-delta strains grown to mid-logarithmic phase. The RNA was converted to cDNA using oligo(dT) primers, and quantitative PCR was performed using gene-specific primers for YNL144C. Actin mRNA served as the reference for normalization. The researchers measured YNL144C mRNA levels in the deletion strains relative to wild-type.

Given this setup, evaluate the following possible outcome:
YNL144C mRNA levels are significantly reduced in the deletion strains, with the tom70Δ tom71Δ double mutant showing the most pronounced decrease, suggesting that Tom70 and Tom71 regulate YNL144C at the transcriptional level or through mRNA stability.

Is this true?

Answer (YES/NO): NO